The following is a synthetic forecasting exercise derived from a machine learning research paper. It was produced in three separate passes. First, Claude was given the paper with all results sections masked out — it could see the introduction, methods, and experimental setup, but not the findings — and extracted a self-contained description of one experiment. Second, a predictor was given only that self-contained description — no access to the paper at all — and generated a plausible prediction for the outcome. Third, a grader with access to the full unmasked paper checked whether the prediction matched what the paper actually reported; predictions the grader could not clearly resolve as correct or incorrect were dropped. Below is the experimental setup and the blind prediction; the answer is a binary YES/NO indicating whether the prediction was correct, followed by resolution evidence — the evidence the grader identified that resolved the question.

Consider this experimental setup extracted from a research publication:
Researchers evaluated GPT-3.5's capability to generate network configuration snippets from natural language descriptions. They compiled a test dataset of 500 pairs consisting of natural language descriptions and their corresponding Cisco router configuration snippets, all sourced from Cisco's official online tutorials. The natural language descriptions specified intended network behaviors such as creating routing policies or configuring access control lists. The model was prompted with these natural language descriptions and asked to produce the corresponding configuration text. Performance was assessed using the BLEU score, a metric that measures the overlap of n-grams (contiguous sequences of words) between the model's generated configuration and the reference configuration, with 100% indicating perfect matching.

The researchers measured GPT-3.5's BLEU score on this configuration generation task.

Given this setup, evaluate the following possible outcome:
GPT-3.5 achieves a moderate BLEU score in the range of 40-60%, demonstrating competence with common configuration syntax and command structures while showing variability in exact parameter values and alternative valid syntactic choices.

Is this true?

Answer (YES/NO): YES